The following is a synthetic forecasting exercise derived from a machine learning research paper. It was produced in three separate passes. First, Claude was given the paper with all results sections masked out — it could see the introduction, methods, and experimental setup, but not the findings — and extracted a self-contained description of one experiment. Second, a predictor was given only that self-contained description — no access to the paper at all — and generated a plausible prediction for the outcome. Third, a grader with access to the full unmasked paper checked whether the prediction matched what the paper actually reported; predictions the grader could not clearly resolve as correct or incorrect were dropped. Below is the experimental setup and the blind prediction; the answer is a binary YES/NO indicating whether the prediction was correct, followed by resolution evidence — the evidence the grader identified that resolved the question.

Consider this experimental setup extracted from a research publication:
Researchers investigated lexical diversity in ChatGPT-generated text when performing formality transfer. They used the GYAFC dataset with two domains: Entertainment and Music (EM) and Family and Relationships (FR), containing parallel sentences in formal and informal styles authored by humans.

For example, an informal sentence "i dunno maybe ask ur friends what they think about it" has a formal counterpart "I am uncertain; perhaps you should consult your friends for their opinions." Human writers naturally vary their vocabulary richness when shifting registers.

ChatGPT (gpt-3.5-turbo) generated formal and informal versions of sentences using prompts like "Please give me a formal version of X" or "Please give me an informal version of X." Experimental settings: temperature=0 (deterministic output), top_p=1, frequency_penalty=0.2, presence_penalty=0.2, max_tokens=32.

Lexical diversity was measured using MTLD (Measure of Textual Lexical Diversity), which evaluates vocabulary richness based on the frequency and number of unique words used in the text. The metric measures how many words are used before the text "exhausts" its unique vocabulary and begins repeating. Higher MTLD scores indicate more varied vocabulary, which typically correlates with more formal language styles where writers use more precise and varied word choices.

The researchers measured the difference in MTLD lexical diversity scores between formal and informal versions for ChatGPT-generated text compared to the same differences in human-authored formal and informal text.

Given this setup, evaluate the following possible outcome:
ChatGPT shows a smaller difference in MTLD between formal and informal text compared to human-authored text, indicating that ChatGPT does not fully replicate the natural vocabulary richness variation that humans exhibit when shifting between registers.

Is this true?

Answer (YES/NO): NO